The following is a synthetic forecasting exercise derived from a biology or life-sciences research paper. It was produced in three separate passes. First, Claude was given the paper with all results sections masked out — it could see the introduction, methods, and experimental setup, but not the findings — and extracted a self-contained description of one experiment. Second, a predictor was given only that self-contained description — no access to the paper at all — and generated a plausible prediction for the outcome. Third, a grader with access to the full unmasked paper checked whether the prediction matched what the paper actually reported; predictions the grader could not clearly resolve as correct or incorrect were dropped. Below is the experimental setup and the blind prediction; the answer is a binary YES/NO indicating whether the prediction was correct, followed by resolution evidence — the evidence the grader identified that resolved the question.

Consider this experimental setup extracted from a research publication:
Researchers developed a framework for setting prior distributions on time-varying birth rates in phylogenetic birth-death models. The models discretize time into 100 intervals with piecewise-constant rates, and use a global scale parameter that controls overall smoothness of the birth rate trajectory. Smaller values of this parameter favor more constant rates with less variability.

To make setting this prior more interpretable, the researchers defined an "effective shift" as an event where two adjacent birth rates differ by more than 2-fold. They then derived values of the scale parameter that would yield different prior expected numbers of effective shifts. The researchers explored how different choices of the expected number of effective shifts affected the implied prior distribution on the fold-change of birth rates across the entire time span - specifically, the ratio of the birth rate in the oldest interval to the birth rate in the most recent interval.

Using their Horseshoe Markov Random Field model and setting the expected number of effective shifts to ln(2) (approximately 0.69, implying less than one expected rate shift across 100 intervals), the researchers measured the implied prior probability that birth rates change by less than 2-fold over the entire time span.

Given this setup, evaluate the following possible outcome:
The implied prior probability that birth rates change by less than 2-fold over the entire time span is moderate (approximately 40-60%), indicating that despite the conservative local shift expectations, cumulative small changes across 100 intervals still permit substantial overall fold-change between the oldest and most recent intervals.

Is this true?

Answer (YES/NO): NO